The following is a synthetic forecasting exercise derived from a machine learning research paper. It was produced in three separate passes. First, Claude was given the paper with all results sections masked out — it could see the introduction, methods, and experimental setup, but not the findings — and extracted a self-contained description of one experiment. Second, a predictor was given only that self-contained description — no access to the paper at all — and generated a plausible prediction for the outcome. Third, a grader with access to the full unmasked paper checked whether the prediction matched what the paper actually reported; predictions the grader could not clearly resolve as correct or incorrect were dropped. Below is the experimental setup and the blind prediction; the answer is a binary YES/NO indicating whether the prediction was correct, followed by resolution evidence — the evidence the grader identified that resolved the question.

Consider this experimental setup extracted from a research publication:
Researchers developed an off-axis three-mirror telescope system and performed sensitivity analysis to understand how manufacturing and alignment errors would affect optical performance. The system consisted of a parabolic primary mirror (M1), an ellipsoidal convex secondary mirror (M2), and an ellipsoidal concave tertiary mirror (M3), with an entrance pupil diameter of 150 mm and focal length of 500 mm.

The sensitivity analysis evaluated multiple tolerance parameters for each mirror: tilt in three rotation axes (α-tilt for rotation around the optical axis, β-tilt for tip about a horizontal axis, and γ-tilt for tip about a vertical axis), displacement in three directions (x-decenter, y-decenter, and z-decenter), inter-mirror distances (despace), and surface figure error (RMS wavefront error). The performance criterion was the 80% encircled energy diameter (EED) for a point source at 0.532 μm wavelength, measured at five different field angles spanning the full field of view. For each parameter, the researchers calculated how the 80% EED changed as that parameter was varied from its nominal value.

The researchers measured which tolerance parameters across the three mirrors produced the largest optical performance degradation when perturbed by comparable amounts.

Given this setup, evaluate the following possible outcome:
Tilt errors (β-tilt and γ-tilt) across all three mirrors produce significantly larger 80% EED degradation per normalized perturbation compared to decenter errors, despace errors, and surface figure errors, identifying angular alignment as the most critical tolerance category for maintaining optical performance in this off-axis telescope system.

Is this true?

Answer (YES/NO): NO